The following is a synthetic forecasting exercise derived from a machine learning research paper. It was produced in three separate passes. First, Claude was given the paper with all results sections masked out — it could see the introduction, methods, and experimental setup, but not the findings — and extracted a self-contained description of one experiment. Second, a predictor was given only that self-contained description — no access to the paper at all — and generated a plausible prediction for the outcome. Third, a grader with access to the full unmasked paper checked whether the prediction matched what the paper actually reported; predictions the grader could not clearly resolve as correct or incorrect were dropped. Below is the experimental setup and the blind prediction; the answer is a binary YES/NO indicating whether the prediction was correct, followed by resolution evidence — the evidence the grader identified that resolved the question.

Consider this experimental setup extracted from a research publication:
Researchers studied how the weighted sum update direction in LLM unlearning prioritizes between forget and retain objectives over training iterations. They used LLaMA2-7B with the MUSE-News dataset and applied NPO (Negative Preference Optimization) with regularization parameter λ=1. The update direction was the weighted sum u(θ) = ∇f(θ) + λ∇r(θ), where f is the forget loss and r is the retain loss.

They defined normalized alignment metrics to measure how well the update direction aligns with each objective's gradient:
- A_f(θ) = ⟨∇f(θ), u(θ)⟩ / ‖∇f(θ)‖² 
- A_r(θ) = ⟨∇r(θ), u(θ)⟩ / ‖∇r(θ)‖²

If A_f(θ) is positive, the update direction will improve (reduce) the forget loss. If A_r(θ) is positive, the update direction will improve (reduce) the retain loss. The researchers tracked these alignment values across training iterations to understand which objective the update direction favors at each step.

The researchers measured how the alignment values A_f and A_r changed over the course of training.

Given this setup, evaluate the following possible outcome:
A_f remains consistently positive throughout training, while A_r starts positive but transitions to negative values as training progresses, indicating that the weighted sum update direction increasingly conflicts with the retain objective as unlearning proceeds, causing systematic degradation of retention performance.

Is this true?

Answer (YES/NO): NO